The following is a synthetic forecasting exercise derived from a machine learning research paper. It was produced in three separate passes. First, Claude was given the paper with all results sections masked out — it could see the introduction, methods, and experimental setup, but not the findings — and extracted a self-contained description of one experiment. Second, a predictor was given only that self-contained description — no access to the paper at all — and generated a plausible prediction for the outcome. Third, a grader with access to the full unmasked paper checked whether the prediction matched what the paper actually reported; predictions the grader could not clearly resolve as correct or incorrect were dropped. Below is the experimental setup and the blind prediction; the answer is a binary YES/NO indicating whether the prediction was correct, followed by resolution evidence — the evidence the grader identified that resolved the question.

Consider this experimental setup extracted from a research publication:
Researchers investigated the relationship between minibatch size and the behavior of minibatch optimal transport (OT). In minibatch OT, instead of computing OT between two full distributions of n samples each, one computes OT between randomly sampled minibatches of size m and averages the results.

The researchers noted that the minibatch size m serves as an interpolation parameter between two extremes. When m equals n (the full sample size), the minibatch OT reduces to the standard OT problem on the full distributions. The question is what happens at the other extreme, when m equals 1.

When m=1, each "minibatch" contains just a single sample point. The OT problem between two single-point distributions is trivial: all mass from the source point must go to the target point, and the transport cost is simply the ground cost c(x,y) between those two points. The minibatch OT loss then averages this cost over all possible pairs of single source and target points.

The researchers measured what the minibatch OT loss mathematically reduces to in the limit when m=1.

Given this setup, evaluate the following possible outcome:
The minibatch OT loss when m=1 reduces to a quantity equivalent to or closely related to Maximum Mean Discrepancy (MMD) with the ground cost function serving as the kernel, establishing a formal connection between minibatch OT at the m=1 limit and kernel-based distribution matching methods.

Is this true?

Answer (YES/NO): NO